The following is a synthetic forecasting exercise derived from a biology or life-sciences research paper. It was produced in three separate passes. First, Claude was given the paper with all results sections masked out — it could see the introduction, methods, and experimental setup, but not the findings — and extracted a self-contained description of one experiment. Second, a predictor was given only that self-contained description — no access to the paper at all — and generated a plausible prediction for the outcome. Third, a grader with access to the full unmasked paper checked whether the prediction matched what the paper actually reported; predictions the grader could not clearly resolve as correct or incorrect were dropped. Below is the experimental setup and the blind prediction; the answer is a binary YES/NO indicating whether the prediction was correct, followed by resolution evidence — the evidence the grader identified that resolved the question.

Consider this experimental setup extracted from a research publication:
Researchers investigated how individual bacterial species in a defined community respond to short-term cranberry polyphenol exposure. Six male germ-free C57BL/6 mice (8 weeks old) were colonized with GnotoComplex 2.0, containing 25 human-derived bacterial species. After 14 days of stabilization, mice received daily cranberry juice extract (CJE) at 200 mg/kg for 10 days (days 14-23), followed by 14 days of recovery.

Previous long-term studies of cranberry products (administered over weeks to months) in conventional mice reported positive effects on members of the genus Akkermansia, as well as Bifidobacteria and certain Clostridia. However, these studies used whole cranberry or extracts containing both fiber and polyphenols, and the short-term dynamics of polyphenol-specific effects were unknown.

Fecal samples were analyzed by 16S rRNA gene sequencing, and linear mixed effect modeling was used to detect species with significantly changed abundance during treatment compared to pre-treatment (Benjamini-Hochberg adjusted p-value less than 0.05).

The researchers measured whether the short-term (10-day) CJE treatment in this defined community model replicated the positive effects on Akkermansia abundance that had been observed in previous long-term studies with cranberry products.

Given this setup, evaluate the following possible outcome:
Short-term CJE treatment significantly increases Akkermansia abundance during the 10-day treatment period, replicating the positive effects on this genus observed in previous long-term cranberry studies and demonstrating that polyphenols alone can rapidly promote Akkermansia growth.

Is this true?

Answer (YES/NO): NO